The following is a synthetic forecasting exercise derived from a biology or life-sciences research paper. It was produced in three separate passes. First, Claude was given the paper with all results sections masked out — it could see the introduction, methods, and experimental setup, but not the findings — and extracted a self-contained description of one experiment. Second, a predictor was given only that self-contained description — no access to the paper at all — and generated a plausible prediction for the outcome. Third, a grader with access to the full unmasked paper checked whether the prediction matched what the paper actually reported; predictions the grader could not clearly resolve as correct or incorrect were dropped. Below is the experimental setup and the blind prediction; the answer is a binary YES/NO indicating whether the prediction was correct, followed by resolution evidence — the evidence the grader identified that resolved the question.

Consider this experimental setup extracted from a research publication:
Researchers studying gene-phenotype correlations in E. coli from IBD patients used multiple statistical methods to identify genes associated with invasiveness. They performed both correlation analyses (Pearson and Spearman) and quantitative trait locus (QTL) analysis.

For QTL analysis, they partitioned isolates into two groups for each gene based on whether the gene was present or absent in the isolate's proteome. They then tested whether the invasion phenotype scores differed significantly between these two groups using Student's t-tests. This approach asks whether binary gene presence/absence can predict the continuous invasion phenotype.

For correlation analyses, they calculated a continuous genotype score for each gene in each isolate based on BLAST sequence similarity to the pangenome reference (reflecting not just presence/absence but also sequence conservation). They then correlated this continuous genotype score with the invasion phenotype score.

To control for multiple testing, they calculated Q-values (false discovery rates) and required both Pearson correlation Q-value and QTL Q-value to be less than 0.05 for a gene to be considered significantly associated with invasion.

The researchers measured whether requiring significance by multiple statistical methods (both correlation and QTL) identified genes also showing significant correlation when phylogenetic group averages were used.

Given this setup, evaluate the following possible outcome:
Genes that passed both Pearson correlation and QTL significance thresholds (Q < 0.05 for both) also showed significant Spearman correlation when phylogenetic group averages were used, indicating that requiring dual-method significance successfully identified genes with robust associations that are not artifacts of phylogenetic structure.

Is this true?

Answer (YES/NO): NO